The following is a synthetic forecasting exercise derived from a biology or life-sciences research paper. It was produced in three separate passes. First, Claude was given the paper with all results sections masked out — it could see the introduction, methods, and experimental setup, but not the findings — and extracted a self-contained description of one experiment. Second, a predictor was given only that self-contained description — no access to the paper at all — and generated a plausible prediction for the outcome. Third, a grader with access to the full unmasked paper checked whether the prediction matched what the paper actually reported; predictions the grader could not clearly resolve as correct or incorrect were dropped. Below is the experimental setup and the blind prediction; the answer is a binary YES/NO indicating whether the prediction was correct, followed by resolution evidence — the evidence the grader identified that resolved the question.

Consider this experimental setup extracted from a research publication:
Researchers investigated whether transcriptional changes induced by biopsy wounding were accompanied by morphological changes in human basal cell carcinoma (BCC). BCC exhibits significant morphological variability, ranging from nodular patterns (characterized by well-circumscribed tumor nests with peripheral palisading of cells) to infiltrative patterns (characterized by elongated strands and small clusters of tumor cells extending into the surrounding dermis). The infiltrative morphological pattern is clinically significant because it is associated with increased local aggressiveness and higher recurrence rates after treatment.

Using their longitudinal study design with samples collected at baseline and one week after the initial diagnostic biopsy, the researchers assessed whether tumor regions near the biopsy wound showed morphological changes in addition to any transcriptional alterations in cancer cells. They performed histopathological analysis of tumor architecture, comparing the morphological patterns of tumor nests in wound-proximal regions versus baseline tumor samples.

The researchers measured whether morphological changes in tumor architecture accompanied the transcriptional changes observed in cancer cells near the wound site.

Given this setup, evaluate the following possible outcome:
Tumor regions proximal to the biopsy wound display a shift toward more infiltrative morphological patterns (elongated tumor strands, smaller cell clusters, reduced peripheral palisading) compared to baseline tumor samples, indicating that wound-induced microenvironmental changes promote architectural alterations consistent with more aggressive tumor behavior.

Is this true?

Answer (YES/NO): YES